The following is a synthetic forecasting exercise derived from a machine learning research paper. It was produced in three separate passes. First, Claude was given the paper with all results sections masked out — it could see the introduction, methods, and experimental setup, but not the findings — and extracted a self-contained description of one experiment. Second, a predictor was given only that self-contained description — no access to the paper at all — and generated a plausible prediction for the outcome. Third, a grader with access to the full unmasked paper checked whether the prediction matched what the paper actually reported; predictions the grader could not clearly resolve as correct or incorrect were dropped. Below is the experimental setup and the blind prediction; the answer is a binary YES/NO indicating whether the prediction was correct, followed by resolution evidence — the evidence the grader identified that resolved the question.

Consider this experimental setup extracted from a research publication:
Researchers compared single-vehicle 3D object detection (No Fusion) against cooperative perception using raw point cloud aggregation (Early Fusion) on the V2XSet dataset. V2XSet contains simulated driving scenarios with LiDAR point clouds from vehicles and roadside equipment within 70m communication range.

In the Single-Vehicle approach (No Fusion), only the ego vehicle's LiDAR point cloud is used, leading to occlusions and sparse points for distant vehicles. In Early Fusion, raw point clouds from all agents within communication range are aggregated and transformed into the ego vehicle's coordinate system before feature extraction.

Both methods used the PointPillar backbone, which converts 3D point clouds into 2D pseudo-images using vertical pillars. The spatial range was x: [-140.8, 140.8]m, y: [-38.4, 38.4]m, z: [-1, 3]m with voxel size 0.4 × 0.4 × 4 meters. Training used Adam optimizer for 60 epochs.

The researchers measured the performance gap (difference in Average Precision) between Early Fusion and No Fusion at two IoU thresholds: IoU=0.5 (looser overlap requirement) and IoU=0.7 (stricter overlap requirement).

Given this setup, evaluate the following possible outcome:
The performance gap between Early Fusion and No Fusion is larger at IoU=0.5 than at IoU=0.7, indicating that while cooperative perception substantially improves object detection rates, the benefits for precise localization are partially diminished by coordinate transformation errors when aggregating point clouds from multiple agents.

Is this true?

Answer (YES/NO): NO